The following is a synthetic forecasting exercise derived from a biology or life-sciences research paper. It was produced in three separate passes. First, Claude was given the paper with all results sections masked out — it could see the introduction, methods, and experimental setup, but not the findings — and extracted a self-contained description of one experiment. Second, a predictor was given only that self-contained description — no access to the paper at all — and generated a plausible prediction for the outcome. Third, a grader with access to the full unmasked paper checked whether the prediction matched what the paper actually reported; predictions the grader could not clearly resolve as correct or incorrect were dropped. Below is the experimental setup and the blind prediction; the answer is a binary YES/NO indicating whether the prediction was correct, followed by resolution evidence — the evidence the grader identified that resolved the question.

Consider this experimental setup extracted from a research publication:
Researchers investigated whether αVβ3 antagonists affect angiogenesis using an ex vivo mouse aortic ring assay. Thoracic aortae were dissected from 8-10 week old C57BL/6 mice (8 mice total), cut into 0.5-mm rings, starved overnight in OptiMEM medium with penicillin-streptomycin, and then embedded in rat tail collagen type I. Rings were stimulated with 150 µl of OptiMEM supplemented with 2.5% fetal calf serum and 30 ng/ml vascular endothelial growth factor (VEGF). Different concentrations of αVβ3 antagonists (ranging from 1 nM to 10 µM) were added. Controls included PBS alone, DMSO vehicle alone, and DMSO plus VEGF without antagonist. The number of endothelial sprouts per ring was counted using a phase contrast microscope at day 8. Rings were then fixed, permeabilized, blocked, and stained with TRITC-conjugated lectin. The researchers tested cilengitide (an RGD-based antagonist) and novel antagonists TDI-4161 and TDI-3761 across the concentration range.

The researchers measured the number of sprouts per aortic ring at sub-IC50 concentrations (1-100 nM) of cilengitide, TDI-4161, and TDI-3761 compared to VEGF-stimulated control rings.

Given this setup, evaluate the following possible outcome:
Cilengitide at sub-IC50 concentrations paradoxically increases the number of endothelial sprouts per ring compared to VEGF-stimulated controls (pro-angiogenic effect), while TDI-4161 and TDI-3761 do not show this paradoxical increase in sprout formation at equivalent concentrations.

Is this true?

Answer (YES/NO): YES